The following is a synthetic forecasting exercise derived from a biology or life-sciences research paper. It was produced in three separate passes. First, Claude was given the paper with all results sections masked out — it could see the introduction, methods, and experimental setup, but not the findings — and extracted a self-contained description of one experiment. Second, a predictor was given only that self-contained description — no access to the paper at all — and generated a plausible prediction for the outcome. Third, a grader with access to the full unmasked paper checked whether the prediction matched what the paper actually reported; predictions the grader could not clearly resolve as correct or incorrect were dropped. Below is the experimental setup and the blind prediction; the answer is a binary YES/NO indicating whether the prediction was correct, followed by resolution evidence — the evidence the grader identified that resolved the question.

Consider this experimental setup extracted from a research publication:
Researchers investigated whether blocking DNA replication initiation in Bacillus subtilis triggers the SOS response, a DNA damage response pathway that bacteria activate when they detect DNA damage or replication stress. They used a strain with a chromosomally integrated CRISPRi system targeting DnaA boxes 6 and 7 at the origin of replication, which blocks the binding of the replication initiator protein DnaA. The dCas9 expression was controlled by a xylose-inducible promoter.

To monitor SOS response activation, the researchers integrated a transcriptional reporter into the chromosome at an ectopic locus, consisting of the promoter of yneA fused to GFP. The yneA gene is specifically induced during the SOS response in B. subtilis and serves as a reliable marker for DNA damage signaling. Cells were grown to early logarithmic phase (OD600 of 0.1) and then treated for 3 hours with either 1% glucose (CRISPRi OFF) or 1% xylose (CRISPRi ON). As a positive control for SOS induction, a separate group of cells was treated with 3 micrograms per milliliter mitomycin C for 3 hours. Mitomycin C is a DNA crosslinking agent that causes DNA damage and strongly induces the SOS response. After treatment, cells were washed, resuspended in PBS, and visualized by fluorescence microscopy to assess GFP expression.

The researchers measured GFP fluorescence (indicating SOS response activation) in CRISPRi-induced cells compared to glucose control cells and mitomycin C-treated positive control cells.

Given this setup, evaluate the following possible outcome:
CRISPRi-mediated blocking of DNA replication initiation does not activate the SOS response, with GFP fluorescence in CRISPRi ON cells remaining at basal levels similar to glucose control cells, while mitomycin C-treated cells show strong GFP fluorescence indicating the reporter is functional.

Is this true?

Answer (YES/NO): YES